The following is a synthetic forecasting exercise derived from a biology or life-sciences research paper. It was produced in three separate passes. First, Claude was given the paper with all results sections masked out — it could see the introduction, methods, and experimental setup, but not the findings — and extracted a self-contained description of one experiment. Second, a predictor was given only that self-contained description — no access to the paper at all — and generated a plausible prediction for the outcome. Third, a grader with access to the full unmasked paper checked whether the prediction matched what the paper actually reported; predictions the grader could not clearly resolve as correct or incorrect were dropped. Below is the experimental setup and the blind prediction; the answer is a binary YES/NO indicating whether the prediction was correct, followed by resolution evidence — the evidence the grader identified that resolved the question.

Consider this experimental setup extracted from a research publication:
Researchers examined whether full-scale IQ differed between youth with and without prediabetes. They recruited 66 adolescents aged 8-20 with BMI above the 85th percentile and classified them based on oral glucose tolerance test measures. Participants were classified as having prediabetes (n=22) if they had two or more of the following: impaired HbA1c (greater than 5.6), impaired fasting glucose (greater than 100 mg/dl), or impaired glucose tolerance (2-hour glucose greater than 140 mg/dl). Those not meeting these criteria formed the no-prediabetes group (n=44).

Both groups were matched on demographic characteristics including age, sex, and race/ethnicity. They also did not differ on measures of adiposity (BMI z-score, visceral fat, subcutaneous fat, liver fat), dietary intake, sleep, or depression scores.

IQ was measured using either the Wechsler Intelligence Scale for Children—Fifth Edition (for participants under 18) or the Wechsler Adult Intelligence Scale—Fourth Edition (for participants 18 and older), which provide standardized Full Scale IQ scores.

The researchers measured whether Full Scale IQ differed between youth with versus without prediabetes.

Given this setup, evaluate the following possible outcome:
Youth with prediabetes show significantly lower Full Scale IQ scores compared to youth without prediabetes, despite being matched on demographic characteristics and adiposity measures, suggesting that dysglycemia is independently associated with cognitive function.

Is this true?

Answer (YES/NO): YES